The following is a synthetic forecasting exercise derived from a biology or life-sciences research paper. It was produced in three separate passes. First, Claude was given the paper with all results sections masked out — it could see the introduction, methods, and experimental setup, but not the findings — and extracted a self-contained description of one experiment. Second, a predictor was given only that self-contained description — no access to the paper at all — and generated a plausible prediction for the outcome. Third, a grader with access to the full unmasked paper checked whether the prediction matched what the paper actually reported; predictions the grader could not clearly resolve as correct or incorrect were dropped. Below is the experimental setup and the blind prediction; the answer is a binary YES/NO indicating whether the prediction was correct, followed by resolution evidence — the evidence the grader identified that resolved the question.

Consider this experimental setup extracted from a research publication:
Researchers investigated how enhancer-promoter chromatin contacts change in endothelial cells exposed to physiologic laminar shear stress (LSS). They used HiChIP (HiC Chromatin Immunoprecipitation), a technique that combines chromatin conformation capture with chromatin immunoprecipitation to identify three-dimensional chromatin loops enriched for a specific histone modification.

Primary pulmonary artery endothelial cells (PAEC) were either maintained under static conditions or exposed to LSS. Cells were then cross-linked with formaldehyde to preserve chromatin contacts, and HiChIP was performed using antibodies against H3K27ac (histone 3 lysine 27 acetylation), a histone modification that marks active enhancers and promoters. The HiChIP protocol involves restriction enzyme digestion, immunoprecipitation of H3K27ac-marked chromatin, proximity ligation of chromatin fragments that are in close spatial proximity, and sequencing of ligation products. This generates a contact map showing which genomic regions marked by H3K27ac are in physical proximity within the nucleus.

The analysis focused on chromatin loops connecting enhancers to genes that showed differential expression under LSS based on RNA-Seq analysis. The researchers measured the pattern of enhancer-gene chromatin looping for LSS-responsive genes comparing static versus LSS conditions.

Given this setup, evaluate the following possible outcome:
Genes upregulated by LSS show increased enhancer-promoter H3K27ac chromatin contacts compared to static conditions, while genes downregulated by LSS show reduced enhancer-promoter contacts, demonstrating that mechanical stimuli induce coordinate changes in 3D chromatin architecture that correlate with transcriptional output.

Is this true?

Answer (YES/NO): YES